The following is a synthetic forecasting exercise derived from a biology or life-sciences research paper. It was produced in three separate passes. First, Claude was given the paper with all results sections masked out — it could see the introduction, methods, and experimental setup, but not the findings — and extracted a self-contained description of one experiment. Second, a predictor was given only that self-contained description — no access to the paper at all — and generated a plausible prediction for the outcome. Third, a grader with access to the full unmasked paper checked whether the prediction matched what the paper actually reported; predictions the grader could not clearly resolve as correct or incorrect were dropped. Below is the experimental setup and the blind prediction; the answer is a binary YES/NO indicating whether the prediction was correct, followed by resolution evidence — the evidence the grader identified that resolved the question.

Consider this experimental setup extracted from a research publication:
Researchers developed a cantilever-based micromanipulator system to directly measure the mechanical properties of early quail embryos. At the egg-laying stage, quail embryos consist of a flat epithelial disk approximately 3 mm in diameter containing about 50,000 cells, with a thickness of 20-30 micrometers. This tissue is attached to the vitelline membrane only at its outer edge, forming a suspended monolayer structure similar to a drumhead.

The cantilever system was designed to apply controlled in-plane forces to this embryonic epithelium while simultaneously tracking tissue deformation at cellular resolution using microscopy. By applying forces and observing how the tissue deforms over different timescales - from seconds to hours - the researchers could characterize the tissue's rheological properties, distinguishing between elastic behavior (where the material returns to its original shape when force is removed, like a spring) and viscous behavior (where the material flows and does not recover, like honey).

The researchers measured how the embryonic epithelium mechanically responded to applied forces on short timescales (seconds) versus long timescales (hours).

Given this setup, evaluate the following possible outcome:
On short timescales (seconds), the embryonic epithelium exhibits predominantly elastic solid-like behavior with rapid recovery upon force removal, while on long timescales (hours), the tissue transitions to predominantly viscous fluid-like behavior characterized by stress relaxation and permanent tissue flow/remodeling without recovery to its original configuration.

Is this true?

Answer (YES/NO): YES